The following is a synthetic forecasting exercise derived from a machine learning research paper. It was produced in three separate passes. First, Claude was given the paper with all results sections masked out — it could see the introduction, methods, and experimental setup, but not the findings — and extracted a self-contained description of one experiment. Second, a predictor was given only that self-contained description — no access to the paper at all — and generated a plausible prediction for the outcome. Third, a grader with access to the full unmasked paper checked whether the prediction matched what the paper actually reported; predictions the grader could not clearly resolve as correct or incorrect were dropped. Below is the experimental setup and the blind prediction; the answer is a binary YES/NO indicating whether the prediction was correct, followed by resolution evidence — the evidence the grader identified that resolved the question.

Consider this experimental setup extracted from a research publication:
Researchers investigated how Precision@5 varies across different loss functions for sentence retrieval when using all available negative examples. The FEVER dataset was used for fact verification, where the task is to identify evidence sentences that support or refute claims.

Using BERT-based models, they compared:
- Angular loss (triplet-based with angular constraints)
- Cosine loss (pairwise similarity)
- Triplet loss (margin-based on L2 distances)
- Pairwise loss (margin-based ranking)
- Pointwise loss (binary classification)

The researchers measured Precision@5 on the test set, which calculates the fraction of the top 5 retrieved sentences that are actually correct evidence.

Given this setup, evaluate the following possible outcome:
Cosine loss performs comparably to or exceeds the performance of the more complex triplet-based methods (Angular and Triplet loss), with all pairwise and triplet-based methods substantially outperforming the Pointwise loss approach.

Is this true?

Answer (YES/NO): YES